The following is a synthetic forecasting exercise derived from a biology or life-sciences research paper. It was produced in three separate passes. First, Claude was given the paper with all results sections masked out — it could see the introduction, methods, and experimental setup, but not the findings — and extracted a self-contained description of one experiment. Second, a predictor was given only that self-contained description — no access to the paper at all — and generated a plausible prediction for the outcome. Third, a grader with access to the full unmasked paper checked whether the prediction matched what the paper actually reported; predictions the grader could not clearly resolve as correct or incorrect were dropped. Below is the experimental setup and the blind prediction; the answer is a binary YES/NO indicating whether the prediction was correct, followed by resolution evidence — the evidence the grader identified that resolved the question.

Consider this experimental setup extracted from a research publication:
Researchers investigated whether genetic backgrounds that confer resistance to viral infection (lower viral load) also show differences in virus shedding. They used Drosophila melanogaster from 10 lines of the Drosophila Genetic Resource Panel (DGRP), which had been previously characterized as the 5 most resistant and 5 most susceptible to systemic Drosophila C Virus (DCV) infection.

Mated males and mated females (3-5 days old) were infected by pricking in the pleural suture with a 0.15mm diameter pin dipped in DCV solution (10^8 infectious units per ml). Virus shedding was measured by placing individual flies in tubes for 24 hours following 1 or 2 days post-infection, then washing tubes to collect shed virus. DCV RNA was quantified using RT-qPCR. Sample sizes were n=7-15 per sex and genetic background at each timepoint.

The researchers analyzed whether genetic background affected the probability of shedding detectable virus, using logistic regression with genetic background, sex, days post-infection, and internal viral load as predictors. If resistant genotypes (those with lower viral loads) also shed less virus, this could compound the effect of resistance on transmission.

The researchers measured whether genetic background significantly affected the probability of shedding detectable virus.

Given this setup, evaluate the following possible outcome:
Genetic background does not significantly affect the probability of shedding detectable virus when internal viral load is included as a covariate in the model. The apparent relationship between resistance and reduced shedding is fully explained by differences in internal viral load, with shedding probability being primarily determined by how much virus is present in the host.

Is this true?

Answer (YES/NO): NO